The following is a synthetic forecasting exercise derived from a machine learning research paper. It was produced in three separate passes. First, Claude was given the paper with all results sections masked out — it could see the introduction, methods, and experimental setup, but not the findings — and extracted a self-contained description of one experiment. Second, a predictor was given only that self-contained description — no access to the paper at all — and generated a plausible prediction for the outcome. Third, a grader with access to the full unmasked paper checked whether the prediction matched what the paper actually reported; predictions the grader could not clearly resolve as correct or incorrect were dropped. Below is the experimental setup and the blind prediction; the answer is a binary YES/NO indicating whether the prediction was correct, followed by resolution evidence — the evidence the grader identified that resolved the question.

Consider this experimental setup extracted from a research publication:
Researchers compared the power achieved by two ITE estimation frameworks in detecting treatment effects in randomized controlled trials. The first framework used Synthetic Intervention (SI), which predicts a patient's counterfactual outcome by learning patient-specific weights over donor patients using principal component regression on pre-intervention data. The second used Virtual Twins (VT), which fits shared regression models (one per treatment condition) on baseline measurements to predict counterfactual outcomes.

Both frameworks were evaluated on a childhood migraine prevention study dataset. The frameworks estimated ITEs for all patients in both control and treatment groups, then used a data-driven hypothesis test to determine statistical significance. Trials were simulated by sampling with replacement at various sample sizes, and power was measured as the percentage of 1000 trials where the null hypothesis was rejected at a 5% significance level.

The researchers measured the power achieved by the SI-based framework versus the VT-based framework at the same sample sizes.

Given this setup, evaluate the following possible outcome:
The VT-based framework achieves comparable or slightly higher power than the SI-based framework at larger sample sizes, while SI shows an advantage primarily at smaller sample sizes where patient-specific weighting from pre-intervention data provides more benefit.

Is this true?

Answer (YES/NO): NO